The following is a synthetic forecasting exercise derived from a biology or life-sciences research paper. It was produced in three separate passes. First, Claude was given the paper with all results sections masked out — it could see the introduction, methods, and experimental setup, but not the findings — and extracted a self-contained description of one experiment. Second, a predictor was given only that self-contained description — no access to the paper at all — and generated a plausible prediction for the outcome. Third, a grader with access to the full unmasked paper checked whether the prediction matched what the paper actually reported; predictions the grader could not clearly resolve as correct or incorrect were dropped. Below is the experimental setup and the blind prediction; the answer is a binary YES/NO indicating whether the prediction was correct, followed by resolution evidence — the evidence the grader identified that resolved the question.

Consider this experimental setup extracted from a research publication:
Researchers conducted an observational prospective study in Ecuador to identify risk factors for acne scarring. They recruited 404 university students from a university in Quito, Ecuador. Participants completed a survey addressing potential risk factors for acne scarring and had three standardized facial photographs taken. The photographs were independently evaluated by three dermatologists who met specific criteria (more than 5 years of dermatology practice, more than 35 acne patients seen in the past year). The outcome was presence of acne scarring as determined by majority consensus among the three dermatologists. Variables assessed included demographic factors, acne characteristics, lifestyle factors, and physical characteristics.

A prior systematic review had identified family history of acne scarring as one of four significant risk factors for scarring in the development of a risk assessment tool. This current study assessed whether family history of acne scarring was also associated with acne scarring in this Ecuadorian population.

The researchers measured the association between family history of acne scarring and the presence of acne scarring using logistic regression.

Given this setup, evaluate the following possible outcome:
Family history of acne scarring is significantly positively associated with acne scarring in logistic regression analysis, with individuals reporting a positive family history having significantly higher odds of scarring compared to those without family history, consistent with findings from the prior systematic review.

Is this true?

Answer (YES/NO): NO